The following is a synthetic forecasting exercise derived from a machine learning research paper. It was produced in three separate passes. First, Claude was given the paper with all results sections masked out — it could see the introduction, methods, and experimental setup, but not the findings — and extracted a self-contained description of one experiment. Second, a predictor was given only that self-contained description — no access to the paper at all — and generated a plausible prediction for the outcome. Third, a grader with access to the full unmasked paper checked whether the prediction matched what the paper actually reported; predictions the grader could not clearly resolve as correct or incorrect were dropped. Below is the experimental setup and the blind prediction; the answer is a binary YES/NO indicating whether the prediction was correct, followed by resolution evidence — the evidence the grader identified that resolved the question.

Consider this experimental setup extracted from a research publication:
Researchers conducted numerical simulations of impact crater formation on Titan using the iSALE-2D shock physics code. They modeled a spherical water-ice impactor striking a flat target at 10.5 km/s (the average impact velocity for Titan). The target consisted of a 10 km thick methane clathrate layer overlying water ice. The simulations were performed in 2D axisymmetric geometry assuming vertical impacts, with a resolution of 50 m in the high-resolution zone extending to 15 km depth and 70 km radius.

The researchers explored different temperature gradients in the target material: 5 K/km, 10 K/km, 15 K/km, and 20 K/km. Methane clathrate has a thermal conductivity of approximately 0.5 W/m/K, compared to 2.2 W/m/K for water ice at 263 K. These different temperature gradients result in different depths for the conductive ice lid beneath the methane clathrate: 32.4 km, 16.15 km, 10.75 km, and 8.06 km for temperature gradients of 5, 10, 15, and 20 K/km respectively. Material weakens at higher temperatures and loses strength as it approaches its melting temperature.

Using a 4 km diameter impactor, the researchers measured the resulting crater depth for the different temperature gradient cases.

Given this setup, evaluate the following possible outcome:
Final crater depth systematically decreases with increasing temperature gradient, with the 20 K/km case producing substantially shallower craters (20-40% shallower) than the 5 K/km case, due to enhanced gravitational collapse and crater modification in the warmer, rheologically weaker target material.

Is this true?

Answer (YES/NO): NO